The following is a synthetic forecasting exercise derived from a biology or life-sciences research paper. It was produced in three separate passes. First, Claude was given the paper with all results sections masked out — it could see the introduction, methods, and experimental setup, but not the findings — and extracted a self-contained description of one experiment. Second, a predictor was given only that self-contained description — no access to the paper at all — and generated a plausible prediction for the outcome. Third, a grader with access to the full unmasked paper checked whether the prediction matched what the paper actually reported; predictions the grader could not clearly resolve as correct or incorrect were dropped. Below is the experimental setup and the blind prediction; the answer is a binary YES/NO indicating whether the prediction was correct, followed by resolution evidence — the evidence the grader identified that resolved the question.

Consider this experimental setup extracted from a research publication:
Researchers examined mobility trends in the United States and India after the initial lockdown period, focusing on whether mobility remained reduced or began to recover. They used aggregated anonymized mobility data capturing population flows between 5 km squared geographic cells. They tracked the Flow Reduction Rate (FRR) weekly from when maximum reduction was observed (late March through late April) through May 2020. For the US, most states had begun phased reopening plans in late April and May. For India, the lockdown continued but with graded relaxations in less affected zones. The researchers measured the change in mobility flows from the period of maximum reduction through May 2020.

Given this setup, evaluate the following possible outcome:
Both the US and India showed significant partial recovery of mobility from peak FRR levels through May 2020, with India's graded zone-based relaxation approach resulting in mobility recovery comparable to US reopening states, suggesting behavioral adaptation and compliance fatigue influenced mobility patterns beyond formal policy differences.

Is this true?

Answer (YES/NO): NO